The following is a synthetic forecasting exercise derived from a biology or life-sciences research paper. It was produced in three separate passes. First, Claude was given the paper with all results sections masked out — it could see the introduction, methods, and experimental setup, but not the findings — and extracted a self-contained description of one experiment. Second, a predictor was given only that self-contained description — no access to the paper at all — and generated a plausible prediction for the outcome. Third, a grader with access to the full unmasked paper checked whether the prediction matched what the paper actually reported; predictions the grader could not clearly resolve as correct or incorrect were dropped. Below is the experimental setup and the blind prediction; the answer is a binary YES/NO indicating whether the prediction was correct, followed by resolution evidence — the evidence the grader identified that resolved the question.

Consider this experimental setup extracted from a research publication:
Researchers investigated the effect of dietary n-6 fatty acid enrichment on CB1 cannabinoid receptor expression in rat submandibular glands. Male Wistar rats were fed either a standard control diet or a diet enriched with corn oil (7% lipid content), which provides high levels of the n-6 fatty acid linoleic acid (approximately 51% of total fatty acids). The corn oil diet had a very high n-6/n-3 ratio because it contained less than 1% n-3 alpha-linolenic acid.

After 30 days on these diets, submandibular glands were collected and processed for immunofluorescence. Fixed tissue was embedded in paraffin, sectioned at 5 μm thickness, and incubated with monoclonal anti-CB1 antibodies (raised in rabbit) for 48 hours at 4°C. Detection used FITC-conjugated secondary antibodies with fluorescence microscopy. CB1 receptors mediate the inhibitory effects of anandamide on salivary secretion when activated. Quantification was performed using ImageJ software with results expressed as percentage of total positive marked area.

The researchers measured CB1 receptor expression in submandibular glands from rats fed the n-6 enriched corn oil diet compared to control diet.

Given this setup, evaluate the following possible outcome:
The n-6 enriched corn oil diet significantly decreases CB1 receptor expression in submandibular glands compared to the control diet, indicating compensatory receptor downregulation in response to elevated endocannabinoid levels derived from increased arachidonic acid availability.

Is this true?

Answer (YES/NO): NO